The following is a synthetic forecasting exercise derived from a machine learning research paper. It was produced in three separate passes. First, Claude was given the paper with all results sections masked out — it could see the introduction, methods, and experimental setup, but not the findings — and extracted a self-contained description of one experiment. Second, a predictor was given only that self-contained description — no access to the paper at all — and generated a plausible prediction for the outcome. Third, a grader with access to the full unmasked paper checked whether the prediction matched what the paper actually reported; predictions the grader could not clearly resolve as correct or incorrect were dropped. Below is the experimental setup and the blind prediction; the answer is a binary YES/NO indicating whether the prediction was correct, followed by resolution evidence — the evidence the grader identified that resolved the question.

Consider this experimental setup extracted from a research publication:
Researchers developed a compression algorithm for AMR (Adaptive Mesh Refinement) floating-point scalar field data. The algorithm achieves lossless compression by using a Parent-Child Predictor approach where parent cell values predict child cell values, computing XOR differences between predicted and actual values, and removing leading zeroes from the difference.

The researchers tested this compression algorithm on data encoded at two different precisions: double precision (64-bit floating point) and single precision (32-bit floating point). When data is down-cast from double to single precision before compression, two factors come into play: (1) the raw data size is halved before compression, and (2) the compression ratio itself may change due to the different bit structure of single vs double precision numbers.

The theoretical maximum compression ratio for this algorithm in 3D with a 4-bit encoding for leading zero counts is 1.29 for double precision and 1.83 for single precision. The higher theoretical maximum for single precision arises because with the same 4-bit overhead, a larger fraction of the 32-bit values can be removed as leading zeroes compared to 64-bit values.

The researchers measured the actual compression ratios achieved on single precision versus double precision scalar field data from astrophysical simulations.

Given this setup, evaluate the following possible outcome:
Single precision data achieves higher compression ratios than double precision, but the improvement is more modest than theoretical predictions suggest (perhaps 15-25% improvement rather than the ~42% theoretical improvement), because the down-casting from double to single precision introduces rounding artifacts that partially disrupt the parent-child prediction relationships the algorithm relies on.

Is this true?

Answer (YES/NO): NO